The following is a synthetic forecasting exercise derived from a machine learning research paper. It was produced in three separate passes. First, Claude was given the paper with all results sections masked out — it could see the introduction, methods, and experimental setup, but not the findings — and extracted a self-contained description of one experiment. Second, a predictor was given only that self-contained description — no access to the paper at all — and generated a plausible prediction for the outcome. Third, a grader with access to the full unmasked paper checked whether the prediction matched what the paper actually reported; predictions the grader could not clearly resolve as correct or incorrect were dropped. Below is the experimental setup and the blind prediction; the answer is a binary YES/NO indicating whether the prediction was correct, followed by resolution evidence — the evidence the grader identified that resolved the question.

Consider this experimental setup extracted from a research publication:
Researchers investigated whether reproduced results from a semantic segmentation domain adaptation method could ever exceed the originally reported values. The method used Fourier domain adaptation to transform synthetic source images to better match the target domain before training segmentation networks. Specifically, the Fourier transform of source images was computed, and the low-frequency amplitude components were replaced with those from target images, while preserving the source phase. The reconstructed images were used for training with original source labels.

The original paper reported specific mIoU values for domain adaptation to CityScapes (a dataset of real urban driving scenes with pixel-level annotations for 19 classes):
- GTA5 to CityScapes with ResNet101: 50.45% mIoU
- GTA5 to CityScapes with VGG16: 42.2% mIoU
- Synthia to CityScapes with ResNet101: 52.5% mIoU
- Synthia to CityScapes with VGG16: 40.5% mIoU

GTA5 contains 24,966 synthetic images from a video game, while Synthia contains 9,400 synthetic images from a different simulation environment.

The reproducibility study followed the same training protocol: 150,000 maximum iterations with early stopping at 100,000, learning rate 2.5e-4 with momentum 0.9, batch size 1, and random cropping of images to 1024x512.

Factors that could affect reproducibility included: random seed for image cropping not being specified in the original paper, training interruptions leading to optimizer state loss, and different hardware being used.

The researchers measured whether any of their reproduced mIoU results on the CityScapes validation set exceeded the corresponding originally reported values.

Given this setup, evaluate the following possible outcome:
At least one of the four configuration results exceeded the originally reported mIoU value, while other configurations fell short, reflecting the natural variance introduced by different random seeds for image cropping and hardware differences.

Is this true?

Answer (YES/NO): YES